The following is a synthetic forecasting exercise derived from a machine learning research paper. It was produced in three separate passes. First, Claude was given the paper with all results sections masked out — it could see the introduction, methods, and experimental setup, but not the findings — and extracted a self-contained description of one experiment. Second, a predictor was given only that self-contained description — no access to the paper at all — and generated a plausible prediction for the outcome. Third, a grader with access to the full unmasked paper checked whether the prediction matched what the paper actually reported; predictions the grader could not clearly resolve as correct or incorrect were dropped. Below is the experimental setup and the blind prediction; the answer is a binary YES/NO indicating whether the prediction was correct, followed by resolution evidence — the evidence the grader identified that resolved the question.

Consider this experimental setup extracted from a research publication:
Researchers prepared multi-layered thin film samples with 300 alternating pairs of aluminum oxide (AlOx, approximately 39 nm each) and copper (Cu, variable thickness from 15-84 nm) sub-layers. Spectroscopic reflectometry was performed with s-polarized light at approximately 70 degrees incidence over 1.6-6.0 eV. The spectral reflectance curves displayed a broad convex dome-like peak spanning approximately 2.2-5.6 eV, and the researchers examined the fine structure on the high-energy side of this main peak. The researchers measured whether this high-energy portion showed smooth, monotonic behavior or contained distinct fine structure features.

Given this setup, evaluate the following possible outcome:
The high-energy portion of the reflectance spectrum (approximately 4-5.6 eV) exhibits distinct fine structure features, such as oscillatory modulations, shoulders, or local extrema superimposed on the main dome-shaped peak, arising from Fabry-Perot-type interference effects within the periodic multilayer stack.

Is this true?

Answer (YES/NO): NO